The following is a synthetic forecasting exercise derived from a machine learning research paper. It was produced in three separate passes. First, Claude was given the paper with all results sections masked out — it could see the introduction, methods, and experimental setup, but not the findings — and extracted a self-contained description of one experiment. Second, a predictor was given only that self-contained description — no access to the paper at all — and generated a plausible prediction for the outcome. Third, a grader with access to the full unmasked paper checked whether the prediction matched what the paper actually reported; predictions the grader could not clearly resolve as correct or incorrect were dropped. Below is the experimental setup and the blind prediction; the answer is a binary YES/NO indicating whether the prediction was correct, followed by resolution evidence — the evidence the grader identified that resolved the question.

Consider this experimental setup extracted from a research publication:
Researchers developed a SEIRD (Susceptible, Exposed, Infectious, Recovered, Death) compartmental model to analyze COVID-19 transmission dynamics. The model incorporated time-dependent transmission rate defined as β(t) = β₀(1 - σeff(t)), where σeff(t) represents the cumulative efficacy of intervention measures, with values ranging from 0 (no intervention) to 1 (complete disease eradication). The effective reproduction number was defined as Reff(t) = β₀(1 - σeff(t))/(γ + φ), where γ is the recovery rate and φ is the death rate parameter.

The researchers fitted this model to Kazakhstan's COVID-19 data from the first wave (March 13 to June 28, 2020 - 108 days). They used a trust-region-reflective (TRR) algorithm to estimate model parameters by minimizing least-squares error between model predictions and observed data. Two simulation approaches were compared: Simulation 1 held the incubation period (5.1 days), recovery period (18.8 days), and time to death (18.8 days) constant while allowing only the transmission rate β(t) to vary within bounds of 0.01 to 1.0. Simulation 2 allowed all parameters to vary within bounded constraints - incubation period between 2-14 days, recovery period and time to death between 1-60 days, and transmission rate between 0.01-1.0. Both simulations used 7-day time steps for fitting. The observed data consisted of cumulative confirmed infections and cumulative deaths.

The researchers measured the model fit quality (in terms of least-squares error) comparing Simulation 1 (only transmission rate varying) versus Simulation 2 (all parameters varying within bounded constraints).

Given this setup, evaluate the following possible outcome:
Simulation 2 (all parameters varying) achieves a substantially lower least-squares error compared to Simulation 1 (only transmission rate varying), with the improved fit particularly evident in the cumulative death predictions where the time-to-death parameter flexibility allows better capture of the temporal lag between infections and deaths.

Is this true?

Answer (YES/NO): YES